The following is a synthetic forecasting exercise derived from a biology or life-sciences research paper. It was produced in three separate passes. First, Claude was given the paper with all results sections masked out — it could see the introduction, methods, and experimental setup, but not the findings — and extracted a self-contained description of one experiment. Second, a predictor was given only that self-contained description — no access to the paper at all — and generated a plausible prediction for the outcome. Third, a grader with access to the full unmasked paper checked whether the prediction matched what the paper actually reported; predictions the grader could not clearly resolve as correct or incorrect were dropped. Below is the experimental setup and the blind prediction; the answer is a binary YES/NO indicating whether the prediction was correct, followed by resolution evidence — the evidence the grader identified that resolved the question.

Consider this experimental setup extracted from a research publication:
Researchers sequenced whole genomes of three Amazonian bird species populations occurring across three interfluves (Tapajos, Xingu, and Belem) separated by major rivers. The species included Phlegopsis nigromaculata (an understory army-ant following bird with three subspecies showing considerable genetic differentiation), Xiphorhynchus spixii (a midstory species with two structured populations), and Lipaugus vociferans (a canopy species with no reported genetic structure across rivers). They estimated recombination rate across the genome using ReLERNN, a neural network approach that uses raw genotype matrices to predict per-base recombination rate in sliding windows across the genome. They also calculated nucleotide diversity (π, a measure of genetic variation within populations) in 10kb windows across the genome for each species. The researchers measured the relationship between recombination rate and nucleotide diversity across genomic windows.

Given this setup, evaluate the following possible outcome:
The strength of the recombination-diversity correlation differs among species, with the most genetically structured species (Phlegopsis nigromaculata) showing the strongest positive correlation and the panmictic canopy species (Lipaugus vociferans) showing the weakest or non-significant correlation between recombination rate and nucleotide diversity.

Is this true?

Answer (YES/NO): NO